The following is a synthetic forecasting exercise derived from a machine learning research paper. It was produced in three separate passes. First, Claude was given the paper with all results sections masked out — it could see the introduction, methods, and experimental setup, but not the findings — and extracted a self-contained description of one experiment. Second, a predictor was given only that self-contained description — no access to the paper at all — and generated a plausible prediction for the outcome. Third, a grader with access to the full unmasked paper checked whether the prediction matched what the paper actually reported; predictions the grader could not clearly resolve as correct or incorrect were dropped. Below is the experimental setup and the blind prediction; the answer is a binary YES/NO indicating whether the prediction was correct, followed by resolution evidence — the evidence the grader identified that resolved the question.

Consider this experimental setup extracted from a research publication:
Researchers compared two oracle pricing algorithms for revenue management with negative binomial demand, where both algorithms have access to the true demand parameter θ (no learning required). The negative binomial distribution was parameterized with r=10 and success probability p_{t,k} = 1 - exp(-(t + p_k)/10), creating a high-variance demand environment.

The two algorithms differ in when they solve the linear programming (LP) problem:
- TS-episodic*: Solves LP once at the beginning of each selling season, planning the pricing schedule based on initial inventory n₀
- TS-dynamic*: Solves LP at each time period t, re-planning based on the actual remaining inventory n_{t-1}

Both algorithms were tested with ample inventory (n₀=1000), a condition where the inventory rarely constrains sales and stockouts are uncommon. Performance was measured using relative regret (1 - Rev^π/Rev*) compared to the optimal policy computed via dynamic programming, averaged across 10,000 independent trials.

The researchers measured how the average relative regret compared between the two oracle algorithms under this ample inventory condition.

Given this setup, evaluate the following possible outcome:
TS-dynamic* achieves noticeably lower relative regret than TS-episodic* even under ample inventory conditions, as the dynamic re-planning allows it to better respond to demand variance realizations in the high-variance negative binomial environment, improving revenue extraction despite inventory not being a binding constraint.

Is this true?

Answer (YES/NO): NO